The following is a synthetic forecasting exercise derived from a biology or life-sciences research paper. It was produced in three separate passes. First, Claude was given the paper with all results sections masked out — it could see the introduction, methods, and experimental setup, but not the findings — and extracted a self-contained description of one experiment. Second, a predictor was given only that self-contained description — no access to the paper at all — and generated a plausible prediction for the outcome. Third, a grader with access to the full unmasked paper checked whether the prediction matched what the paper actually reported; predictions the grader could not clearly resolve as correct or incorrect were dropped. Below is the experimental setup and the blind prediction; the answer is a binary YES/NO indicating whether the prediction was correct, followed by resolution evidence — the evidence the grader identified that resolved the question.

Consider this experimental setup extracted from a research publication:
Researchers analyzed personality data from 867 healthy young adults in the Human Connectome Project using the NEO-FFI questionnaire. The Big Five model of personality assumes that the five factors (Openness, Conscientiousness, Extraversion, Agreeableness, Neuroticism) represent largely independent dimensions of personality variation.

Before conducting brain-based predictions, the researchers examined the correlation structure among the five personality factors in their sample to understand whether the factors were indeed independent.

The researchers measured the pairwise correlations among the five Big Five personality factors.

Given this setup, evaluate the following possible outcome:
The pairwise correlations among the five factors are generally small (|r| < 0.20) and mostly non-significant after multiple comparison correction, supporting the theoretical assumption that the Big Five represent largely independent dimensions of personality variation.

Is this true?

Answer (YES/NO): NO